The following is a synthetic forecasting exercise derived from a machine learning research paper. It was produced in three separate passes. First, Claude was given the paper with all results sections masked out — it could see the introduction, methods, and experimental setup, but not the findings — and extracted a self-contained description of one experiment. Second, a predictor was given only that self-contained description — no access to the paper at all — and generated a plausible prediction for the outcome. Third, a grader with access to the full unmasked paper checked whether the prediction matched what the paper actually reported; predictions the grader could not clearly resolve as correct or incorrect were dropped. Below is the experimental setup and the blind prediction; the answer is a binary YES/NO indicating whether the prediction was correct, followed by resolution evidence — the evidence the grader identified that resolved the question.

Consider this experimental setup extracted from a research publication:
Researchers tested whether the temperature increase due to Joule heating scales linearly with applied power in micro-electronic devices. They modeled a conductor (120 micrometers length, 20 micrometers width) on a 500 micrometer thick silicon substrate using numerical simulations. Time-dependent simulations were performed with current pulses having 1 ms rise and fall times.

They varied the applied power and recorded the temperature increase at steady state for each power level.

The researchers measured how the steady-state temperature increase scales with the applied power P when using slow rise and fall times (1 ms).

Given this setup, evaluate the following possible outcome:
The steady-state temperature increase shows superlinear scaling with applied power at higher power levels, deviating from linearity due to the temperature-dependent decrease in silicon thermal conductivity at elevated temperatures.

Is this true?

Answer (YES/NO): NO